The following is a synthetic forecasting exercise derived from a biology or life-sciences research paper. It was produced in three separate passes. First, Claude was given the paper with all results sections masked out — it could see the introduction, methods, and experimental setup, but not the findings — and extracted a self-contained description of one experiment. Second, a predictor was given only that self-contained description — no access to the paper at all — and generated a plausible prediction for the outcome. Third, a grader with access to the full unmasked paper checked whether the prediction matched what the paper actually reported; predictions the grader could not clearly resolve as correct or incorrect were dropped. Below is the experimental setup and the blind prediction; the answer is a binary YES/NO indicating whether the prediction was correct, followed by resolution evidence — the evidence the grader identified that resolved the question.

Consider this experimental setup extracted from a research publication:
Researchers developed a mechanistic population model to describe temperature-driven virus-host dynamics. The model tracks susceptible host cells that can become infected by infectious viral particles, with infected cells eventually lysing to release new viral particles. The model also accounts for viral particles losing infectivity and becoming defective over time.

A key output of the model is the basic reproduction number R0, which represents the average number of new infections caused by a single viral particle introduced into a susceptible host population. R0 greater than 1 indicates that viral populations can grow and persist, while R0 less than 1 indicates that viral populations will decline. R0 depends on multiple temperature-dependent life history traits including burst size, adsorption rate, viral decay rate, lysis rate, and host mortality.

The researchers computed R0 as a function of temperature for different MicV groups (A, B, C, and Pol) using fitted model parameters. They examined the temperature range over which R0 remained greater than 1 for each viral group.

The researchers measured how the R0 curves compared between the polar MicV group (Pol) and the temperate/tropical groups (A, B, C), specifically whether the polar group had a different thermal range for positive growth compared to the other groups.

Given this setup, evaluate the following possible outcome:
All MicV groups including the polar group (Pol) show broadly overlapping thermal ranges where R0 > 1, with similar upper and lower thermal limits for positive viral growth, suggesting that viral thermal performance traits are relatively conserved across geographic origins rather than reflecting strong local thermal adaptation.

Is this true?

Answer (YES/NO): NO